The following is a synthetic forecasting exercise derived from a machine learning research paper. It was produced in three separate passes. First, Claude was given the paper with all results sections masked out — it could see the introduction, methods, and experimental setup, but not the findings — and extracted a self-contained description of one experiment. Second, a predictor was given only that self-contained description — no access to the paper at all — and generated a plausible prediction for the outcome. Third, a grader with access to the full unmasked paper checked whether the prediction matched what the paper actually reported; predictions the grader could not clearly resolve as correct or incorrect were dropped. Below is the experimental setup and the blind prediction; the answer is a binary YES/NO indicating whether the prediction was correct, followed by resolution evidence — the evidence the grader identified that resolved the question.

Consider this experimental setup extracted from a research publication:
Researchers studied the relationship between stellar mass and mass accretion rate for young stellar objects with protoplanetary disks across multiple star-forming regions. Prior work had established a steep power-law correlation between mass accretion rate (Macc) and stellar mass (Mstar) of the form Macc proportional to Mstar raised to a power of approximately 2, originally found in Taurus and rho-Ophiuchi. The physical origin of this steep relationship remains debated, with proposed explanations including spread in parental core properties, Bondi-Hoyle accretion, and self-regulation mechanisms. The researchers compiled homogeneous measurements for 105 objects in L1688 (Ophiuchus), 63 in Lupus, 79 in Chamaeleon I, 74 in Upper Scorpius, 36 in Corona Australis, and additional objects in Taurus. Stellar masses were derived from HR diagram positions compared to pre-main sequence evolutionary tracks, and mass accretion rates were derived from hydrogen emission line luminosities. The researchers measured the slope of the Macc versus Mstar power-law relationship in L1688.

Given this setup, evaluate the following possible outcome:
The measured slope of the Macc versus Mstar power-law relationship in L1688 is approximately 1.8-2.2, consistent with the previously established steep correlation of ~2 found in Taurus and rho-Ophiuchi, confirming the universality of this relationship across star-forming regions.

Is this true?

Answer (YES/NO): YES